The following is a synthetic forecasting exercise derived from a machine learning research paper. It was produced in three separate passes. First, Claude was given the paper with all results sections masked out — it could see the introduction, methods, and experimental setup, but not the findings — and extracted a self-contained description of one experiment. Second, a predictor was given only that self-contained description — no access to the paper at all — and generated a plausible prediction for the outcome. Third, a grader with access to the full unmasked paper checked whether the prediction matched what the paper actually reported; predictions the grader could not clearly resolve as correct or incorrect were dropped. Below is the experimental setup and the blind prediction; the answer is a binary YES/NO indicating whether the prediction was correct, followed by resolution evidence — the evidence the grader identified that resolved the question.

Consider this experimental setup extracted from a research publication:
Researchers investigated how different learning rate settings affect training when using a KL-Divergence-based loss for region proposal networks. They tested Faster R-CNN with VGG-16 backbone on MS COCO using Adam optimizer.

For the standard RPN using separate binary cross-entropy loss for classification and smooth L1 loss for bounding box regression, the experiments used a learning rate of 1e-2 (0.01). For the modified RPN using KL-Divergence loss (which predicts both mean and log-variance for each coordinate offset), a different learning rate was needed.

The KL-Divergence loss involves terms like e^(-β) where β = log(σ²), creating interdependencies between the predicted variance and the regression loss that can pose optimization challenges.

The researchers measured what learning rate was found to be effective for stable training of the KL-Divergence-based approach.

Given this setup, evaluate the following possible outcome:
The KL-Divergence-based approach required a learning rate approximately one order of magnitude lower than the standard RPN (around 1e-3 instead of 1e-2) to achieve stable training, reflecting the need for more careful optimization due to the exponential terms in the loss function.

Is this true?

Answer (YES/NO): NO